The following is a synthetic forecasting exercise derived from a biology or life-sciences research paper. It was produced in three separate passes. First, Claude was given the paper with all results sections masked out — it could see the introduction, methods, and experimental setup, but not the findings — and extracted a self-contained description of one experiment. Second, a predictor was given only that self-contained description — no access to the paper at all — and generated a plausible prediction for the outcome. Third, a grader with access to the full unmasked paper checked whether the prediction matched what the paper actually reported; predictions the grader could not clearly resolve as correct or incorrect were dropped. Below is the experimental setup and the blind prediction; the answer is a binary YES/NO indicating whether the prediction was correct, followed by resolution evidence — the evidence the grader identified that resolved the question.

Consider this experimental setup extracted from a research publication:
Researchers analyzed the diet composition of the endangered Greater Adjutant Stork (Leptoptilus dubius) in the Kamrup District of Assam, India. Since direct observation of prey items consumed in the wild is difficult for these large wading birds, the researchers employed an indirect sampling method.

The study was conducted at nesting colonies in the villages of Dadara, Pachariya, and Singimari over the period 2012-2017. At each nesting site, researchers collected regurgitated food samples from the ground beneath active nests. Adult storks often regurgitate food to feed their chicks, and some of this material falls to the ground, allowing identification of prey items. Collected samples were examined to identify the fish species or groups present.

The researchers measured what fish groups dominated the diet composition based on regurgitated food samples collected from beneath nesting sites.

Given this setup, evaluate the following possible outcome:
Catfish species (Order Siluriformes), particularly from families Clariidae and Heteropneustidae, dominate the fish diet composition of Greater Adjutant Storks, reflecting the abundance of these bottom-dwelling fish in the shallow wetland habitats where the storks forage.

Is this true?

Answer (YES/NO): NO